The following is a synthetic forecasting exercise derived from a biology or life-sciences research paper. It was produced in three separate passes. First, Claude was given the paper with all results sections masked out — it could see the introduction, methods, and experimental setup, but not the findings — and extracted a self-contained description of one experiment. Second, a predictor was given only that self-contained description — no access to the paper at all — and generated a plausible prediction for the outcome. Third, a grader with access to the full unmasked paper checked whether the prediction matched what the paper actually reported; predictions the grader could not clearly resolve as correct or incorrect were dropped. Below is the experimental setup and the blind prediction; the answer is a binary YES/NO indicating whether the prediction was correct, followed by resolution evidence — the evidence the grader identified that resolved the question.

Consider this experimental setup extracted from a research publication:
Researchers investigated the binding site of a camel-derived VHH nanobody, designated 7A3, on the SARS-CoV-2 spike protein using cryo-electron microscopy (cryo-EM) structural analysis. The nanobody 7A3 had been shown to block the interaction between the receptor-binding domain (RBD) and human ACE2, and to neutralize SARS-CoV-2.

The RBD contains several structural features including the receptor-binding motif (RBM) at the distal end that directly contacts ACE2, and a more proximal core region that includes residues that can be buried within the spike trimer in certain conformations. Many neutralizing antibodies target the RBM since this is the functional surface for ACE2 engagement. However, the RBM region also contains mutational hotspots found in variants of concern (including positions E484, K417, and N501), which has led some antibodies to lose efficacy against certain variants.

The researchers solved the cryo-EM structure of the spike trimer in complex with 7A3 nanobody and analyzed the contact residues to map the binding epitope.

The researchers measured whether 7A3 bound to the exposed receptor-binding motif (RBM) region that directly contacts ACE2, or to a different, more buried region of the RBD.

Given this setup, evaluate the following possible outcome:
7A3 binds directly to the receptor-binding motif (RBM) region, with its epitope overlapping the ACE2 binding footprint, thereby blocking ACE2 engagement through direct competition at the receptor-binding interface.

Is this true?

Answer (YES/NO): NO